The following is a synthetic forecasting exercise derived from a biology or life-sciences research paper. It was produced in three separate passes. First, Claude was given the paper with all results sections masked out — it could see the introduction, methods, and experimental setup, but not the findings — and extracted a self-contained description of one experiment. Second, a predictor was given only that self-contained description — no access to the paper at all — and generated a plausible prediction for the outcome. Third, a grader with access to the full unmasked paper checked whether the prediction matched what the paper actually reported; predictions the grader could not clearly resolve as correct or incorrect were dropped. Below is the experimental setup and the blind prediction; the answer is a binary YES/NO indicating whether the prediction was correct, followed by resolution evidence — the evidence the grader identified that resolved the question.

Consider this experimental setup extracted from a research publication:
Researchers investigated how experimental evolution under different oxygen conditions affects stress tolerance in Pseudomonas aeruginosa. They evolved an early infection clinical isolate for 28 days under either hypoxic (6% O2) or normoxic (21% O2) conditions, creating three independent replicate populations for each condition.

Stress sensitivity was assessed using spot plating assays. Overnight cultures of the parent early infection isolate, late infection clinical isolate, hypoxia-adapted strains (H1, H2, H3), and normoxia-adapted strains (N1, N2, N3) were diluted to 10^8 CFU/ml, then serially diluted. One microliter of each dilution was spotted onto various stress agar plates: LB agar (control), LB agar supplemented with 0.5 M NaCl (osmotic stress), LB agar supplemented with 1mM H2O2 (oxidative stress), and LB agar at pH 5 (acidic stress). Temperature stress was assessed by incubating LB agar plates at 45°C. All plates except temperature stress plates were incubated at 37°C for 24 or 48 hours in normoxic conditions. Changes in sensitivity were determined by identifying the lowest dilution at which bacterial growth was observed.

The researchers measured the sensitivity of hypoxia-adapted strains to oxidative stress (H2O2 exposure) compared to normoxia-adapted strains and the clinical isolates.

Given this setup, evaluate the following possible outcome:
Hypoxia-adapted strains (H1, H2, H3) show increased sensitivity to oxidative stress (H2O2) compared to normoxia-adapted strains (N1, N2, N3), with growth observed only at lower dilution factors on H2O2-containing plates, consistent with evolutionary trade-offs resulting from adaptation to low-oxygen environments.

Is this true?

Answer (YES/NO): NO